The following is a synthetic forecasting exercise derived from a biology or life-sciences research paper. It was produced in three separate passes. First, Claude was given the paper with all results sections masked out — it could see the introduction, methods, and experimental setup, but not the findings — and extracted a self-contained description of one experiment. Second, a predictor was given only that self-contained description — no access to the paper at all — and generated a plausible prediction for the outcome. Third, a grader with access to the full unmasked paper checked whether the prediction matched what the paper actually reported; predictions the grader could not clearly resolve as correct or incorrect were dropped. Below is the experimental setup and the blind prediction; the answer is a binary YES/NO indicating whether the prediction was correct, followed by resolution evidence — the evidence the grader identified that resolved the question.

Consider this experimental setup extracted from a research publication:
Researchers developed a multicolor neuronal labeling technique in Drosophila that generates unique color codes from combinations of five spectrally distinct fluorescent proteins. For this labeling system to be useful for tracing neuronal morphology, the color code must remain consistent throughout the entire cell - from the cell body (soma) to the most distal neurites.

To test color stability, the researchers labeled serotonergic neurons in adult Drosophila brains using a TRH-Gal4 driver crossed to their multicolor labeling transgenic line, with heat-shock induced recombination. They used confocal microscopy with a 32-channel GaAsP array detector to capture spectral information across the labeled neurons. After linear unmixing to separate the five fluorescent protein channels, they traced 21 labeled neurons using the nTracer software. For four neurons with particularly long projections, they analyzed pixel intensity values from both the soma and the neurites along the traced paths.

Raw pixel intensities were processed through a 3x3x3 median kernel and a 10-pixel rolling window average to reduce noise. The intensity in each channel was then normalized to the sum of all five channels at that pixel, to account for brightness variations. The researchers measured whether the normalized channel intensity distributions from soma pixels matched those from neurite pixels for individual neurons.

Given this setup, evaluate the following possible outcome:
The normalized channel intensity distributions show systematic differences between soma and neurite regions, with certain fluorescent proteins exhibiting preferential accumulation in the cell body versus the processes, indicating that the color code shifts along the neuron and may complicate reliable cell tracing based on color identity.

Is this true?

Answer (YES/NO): NO